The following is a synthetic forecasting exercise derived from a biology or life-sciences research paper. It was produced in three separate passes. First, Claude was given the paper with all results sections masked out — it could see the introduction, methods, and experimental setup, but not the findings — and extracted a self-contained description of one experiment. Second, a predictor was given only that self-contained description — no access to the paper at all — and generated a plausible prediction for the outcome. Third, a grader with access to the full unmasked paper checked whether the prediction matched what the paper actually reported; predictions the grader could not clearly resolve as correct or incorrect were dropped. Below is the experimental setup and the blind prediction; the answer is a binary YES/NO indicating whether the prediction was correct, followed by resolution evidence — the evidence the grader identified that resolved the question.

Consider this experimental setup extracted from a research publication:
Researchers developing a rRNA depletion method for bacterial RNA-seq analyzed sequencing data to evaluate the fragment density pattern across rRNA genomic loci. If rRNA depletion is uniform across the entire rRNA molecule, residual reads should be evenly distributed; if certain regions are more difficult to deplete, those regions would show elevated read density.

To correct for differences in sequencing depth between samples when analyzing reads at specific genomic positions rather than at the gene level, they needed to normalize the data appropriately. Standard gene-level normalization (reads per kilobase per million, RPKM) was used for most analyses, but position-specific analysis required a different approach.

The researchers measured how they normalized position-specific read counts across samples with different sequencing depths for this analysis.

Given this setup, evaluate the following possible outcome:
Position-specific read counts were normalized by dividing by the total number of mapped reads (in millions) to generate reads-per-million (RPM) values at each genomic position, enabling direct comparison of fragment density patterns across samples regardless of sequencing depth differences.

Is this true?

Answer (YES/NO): NO